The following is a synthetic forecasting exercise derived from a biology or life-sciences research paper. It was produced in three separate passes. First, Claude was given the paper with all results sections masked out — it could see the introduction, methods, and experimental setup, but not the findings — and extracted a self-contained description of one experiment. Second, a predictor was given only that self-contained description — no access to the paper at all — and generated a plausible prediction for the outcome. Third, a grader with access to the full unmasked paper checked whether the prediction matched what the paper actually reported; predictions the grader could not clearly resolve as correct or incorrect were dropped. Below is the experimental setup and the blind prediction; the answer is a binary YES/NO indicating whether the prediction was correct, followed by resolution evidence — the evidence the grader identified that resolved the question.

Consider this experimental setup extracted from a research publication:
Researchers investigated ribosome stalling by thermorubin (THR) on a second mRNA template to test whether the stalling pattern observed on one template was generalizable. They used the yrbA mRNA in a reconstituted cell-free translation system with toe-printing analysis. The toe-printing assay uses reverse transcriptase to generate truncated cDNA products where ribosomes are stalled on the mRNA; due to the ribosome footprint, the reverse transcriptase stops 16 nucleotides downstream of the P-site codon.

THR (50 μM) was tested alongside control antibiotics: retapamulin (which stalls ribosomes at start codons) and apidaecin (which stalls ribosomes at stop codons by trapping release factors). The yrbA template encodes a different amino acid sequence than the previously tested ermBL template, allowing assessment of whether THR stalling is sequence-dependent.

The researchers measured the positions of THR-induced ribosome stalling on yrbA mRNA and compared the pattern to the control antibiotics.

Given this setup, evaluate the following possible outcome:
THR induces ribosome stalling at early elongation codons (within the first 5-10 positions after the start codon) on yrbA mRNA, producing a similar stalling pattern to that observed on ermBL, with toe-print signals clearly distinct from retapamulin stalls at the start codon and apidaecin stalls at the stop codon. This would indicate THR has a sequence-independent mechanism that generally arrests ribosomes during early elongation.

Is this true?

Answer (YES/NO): NO